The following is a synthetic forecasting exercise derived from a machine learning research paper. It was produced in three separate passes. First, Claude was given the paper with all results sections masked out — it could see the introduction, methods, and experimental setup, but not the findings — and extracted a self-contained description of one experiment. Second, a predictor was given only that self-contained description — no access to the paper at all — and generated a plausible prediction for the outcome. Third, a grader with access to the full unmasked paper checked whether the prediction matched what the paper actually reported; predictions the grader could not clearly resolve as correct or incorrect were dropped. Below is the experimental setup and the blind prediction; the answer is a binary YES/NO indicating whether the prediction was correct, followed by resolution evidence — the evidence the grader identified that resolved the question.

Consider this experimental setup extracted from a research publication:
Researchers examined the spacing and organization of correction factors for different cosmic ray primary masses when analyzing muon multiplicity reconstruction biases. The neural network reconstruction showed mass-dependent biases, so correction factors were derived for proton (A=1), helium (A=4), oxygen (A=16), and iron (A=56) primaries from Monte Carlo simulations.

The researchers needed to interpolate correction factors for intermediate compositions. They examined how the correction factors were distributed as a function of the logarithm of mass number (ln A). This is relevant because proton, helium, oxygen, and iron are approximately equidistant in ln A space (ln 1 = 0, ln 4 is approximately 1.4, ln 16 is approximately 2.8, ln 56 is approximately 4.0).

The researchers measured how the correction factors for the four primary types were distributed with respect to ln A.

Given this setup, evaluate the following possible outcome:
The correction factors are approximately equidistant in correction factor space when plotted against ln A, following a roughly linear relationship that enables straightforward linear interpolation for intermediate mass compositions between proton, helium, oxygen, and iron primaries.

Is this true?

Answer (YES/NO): YES